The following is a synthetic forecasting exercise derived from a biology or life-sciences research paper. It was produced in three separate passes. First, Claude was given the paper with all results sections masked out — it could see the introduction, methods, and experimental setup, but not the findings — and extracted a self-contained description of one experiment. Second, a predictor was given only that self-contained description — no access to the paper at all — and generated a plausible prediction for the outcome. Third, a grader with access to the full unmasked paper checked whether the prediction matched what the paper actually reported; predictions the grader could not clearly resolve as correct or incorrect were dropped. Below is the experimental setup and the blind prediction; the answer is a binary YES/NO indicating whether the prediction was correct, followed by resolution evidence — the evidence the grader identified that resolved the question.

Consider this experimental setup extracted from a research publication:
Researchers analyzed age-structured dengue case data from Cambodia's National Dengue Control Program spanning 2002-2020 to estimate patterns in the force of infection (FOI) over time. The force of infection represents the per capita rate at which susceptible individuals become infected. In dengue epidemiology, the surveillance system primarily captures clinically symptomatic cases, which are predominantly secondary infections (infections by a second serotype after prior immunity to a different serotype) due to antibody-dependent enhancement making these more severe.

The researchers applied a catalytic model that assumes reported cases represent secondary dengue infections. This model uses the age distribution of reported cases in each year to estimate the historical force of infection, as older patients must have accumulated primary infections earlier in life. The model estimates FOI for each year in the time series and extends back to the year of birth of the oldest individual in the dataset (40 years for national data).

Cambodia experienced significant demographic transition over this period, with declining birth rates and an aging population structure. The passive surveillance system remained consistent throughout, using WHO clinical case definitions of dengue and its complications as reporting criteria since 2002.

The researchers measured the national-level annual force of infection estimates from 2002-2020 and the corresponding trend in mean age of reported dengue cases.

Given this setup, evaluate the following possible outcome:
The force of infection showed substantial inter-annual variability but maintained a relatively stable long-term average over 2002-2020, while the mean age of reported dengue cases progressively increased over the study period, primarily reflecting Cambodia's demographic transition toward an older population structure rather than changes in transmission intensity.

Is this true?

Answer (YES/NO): NO